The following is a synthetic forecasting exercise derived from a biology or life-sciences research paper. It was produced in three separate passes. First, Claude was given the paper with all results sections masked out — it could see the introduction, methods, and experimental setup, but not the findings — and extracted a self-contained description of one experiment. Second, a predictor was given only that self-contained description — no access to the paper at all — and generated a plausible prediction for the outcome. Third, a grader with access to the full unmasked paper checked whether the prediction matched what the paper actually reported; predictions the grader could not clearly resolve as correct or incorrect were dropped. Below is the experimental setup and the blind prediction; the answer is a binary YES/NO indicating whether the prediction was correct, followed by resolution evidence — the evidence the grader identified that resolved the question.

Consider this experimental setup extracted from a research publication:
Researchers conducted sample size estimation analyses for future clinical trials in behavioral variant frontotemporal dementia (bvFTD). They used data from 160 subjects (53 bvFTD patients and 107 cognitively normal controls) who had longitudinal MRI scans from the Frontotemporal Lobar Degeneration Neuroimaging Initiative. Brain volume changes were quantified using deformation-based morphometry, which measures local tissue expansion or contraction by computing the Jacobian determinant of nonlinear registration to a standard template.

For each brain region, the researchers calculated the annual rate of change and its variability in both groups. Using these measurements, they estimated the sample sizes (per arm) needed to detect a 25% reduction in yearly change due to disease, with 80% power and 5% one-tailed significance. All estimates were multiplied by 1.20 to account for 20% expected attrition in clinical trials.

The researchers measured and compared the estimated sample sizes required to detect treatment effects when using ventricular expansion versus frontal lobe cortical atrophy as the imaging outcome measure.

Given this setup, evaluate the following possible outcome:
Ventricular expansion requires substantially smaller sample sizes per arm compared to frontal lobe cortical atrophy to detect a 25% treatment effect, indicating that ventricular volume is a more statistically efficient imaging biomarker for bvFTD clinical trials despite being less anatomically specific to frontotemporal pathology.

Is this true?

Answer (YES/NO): YES